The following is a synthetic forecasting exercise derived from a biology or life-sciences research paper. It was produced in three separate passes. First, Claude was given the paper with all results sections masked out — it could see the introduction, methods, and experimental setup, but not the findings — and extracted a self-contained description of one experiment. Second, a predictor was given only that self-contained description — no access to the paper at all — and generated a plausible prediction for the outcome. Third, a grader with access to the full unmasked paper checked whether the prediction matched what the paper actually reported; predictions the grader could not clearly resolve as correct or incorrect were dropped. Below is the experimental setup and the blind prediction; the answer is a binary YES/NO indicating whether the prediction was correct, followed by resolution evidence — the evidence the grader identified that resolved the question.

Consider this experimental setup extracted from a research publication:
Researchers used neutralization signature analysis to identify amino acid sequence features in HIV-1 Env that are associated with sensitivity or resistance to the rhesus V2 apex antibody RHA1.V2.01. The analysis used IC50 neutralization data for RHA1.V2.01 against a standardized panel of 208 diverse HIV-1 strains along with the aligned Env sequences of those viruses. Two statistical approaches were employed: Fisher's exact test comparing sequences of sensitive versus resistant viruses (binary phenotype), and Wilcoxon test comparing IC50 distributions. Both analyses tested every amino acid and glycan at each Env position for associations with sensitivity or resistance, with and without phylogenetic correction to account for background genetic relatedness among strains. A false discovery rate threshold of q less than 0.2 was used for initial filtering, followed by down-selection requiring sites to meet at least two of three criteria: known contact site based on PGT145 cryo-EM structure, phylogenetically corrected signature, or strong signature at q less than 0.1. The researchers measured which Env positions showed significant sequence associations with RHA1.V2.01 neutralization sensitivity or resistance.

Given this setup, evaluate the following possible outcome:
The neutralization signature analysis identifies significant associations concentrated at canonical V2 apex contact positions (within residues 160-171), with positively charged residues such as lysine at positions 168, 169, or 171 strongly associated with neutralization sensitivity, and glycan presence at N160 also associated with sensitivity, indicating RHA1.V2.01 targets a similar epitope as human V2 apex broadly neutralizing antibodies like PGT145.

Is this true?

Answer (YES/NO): NO